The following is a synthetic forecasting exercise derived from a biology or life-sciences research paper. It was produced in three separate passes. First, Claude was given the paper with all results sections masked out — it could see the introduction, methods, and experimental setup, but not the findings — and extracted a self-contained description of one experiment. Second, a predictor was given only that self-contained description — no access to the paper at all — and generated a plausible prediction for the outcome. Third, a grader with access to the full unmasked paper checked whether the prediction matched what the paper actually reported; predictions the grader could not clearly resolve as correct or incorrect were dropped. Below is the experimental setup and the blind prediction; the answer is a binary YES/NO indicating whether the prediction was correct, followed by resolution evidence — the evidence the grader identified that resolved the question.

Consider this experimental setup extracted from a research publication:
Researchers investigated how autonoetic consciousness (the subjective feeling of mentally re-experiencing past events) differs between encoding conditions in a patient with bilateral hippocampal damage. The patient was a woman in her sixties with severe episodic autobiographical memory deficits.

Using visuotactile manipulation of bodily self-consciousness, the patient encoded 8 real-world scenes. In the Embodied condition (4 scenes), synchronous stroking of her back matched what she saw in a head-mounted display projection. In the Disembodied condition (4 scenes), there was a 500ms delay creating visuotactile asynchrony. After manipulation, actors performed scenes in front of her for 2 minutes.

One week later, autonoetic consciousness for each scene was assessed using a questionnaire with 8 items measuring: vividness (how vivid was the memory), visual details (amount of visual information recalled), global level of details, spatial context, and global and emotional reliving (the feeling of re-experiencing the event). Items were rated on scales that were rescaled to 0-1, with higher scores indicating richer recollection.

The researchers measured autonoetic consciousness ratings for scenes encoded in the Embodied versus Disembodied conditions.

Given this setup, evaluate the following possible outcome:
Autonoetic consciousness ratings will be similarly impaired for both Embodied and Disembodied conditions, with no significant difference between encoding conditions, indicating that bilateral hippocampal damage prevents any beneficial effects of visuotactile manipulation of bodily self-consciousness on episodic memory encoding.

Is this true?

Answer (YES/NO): NO